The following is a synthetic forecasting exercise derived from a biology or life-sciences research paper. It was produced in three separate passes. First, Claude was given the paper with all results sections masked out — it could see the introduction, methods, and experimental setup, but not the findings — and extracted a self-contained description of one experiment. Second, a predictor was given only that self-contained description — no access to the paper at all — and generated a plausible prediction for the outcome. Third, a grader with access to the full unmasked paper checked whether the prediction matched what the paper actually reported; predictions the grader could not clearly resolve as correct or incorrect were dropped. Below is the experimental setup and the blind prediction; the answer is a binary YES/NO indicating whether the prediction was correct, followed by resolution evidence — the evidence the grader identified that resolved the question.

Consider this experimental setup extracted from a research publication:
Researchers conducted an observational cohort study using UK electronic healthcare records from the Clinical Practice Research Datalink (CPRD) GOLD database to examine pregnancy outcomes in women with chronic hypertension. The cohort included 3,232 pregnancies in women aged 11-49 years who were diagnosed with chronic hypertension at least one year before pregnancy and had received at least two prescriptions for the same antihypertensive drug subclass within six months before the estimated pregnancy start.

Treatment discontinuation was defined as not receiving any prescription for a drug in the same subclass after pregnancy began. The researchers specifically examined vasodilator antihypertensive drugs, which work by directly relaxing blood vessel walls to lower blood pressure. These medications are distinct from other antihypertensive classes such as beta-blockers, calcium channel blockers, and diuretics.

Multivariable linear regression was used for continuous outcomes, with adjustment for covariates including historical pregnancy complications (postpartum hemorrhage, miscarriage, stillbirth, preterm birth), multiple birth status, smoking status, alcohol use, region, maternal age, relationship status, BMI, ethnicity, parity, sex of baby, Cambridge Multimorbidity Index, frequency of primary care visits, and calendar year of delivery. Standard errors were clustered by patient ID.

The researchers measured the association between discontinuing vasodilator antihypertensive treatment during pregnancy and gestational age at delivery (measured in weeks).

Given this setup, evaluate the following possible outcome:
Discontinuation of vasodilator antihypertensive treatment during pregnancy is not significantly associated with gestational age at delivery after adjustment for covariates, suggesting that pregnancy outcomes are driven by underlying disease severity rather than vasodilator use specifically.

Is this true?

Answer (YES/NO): NO